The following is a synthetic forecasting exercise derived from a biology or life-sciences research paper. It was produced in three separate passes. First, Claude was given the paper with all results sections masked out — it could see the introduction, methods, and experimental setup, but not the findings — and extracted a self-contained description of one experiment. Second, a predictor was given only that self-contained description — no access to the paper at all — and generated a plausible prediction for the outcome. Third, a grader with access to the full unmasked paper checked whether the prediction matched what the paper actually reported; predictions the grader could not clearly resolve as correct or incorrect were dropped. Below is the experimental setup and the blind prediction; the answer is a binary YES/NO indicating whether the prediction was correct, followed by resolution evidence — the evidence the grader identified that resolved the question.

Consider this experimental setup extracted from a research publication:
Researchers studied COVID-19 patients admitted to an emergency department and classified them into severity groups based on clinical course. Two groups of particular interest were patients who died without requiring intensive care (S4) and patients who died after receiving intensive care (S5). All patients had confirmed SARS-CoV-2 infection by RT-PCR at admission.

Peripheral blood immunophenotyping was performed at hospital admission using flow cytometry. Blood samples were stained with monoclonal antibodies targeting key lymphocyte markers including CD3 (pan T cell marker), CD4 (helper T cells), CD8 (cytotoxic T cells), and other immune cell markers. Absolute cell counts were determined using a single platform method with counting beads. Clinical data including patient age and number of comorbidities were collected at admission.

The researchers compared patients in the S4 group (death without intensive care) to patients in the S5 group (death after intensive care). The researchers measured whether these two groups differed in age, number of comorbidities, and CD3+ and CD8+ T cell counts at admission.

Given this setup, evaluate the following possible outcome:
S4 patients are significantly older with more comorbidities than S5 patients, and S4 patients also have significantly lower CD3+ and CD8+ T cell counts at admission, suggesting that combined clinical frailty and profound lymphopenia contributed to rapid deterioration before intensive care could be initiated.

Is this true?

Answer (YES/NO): NO